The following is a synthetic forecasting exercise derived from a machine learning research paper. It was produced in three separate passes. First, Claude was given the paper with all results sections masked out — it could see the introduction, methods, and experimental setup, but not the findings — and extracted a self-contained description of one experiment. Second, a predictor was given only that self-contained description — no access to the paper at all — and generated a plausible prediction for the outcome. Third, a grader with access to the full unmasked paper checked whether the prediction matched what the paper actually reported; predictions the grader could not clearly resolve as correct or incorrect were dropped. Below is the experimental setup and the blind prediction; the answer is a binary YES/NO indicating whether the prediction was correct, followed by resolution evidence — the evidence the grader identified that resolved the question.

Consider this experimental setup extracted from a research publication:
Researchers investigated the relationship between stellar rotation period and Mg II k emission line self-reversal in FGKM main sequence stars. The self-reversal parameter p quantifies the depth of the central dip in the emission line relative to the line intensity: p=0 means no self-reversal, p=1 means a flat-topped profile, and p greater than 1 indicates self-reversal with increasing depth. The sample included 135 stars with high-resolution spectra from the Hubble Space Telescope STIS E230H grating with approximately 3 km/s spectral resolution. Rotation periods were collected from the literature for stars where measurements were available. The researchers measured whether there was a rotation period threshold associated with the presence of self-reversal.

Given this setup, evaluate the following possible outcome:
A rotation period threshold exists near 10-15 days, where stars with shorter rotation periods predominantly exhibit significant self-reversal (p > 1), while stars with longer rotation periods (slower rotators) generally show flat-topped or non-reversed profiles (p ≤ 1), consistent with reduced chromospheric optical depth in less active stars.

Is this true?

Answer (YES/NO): NO